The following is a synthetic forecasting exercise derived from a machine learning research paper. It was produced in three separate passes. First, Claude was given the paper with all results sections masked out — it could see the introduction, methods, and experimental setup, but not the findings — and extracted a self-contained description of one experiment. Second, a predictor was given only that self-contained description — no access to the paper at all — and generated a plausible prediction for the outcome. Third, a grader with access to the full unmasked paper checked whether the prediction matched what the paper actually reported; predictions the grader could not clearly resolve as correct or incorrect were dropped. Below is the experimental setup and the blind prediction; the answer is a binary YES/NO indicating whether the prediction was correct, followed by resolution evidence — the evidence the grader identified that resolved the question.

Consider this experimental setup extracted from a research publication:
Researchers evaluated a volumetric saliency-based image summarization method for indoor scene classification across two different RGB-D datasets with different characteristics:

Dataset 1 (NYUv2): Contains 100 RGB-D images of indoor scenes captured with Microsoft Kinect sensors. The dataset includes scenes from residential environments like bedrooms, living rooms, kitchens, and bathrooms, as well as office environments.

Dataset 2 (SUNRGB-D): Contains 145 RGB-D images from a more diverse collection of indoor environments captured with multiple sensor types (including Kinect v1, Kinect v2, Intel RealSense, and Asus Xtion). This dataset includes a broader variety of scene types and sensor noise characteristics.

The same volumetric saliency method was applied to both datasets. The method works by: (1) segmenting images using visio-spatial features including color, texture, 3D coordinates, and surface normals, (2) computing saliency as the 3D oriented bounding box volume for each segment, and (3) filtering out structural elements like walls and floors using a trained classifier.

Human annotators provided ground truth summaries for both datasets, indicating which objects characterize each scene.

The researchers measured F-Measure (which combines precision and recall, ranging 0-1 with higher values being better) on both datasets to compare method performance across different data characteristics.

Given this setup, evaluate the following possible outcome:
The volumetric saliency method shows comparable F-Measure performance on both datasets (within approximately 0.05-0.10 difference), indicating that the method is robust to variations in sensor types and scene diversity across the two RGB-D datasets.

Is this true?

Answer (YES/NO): NO